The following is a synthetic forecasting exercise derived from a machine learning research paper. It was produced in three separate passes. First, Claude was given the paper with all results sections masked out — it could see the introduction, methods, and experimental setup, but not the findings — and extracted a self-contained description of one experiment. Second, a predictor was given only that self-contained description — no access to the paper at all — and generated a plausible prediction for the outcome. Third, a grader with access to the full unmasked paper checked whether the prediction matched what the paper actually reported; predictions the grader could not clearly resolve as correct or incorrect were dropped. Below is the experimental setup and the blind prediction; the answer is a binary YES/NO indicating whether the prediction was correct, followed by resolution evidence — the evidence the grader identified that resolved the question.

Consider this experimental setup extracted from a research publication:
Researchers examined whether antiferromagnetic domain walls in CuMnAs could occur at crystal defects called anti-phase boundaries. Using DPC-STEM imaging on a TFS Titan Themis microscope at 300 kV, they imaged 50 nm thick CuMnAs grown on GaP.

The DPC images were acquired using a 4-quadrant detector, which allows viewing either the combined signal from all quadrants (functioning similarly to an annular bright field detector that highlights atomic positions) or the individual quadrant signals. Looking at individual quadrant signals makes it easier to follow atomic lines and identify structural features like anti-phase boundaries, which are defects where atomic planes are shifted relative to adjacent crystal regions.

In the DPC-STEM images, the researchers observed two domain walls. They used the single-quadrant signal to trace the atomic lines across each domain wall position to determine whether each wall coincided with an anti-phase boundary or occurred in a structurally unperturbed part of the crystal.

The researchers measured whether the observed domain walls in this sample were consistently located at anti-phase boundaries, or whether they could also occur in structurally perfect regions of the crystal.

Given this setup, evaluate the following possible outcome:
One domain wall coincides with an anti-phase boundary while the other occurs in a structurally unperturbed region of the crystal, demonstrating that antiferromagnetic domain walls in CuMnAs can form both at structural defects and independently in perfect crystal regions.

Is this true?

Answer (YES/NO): YES